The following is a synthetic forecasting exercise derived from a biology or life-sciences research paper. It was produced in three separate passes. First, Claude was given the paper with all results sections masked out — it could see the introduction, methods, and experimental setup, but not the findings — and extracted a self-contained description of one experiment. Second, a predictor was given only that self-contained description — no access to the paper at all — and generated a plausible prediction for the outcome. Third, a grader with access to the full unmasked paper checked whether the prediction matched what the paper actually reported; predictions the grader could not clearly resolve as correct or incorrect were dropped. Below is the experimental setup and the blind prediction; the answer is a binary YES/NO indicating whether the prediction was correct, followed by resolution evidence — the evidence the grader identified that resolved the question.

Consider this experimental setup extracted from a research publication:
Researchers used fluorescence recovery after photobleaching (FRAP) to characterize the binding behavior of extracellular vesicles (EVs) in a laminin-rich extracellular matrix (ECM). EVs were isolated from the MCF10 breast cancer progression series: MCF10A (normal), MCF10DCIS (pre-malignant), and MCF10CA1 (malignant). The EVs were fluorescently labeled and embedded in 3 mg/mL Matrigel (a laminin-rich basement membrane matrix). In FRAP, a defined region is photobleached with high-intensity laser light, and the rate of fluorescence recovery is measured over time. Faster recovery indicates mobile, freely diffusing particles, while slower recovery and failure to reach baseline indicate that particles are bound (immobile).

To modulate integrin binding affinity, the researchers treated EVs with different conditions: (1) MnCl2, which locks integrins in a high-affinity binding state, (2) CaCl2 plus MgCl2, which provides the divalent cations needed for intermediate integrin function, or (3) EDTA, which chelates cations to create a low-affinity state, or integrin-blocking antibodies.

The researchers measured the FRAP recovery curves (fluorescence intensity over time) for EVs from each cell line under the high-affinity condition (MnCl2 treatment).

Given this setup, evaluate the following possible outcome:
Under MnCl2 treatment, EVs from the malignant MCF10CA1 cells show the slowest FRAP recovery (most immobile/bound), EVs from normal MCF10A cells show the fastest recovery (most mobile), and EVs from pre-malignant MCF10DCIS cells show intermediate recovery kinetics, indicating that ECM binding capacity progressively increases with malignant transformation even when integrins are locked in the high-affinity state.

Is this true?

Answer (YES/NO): YES